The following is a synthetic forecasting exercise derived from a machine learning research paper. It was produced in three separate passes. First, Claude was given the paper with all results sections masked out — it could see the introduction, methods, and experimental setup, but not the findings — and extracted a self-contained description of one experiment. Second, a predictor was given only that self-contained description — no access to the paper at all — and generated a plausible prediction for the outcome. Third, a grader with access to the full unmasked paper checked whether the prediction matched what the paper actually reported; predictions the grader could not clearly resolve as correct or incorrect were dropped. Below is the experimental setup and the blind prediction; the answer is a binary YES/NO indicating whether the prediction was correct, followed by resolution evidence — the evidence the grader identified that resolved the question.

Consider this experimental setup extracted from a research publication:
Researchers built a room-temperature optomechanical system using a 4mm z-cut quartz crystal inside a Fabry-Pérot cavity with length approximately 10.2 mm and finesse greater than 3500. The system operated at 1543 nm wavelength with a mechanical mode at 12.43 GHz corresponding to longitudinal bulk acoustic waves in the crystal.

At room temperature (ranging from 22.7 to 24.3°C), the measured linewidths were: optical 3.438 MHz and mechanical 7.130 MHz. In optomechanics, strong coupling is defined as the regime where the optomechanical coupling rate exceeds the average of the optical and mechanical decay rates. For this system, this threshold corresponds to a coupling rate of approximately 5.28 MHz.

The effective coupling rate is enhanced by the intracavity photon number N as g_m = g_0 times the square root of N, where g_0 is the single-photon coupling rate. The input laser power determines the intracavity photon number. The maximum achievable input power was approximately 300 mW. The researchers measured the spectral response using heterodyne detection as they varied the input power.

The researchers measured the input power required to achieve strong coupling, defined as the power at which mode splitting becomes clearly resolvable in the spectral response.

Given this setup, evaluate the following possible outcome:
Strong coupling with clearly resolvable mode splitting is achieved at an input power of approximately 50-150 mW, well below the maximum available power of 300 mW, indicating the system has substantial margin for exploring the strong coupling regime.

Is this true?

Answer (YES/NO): NO